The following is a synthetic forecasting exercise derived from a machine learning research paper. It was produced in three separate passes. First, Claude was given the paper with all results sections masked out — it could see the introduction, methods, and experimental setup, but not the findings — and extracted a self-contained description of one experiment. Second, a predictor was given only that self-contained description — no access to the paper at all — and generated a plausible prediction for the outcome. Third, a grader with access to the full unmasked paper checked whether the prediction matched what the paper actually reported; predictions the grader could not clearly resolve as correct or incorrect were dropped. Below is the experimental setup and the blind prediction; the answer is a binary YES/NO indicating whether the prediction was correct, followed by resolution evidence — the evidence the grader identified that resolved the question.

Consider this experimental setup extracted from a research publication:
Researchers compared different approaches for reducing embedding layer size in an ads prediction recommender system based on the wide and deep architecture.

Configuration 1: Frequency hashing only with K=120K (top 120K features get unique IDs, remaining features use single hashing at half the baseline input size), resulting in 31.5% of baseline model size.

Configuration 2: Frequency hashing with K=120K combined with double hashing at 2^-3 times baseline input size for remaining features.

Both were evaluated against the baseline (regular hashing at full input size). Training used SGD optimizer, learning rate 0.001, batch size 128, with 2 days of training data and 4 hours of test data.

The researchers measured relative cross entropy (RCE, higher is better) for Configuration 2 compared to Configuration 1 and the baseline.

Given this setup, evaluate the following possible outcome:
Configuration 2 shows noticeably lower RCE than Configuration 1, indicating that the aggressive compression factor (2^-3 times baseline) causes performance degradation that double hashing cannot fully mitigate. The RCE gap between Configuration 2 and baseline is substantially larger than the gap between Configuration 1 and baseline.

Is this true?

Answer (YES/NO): NO